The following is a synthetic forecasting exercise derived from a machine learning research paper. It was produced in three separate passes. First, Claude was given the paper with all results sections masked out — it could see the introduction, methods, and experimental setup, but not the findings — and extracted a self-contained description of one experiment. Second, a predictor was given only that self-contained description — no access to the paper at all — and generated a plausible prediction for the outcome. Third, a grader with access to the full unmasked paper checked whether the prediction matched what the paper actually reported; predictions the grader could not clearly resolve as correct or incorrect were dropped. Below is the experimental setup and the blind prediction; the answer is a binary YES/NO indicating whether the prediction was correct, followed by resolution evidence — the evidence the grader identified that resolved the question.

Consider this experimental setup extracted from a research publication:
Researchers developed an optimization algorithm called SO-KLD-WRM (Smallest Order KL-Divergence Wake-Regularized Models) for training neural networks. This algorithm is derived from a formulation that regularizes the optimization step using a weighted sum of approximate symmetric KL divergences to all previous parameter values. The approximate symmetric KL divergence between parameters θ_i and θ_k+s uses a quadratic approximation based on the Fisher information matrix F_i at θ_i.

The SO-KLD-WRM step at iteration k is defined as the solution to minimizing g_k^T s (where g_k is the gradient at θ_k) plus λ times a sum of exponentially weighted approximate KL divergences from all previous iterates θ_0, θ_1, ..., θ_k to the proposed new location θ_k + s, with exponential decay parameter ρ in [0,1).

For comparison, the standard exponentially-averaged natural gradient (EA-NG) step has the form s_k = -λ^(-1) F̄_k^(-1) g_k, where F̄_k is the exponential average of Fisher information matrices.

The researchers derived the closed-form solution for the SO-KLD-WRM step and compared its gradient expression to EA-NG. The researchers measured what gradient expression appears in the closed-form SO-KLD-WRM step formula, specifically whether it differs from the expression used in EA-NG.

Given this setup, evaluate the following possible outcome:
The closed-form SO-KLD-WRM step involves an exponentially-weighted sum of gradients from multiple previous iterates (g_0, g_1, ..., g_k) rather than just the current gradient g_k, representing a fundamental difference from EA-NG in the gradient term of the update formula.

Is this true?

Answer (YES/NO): NO